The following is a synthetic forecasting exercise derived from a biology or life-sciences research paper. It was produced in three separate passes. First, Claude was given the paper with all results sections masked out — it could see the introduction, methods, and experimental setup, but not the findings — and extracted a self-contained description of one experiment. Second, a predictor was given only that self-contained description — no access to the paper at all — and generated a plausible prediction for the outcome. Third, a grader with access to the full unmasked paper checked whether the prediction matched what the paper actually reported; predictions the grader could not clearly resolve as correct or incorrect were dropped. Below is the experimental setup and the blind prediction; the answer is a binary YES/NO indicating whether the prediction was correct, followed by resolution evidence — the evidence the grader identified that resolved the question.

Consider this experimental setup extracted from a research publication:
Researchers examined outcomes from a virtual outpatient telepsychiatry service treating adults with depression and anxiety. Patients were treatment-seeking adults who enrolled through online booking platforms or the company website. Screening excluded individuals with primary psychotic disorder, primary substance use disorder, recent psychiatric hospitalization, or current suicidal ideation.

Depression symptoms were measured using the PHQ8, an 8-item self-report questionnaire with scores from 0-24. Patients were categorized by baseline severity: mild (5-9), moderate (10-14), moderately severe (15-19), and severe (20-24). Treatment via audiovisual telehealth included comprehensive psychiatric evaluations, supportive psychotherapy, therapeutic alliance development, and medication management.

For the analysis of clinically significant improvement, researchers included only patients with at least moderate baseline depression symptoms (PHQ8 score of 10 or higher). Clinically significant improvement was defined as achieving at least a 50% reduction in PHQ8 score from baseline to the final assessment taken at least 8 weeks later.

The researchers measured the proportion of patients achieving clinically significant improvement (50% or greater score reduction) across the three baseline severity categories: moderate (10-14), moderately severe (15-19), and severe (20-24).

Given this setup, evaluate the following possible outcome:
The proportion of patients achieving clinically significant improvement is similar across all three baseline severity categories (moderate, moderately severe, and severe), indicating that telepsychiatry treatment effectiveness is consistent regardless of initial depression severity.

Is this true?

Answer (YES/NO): YES